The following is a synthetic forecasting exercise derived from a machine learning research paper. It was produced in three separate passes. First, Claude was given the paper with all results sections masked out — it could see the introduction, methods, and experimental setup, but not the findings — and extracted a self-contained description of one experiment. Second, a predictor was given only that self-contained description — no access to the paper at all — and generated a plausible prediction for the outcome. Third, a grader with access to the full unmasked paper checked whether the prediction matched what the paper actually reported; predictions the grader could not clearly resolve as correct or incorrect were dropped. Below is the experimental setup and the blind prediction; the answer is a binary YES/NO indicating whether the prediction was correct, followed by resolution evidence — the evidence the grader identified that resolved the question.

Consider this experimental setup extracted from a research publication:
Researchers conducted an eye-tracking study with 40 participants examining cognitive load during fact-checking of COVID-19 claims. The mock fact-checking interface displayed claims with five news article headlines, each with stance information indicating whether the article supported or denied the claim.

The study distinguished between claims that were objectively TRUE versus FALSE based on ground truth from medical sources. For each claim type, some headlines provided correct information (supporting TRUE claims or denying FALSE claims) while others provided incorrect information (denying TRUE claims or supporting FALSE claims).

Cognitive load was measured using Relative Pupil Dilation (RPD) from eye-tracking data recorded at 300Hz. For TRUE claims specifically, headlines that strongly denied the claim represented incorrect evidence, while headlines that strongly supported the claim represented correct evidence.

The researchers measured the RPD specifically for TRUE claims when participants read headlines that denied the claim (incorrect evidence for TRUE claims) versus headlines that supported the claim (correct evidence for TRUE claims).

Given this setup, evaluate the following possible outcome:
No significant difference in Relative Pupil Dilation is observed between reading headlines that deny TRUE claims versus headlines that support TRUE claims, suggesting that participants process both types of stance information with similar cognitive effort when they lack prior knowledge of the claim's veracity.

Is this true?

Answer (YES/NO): NO